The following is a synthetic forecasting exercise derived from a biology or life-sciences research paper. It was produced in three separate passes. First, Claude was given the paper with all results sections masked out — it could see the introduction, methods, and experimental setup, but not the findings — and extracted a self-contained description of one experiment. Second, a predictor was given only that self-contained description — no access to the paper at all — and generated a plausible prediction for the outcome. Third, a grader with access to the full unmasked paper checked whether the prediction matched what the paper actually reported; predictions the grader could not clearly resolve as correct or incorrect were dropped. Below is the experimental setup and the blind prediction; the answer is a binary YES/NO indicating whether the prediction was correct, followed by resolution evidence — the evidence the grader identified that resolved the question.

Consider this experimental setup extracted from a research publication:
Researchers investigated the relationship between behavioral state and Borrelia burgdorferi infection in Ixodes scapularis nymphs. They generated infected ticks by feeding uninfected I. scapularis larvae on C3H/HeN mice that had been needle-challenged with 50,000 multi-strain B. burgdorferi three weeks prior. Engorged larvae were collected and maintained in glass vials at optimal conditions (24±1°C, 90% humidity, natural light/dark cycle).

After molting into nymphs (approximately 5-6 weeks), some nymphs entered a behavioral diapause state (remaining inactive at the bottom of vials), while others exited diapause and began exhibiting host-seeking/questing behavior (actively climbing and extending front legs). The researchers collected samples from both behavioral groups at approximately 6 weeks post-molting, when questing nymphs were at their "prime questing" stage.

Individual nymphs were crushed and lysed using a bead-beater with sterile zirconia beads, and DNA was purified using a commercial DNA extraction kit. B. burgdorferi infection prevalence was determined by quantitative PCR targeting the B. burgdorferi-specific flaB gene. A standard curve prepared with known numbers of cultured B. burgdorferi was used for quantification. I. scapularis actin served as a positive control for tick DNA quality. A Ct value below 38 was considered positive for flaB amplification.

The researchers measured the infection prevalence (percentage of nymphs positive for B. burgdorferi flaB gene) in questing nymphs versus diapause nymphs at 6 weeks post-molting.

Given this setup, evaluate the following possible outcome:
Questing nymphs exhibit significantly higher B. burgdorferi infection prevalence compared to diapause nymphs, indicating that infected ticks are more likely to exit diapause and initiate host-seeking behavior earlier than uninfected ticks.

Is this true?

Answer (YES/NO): NO